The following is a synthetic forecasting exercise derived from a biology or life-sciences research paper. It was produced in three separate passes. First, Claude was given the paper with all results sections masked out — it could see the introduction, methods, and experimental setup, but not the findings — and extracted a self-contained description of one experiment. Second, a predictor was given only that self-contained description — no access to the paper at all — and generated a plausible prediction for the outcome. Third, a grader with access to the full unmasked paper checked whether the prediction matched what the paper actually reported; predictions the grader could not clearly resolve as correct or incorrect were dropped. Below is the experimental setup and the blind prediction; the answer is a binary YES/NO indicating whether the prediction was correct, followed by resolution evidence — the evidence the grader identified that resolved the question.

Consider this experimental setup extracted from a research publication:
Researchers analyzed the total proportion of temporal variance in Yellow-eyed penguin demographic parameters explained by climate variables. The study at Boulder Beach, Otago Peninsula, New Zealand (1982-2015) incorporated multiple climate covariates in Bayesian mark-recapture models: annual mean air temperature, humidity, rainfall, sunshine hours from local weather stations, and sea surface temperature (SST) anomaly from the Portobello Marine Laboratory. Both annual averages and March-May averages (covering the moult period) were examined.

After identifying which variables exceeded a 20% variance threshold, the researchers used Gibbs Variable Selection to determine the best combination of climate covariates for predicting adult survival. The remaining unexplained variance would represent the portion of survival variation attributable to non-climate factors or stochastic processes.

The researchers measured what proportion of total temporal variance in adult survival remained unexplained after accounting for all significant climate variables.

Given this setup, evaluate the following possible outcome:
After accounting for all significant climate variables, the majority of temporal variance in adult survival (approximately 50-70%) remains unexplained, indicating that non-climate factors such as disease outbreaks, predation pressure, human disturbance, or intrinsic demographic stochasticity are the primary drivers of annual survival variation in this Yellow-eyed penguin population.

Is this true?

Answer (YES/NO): YES